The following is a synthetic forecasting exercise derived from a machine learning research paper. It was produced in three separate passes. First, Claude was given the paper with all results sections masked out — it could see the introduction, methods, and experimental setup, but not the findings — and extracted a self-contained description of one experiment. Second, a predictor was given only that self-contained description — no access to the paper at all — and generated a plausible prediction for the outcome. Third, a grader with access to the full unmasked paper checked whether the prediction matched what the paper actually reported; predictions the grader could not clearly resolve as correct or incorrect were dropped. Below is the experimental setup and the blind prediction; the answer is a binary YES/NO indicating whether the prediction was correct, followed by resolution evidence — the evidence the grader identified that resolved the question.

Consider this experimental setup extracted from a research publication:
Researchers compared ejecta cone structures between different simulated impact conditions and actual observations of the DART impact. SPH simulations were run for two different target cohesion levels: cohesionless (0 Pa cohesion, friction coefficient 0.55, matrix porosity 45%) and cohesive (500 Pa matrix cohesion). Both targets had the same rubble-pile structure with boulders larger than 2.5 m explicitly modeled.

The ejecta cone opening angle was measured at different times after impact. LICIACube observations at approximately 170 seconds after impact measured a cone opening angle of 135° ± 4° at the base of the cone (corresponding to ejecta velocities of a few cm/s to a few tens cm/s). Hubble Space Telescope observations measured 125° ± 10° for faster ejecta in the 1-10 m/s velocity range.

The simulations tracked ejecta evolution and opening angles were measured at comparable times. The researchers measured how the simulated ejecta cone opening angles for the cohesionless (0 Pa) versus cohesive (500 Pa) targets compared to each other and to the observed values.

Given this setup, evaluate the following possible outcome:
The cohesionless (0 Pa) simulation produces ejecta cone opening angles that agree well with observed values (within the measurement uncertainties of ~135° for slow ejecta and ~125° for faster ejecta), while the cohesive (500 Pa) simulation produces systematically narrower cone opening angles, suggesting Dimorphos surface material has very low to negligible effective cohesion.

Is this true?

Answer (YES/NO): NO